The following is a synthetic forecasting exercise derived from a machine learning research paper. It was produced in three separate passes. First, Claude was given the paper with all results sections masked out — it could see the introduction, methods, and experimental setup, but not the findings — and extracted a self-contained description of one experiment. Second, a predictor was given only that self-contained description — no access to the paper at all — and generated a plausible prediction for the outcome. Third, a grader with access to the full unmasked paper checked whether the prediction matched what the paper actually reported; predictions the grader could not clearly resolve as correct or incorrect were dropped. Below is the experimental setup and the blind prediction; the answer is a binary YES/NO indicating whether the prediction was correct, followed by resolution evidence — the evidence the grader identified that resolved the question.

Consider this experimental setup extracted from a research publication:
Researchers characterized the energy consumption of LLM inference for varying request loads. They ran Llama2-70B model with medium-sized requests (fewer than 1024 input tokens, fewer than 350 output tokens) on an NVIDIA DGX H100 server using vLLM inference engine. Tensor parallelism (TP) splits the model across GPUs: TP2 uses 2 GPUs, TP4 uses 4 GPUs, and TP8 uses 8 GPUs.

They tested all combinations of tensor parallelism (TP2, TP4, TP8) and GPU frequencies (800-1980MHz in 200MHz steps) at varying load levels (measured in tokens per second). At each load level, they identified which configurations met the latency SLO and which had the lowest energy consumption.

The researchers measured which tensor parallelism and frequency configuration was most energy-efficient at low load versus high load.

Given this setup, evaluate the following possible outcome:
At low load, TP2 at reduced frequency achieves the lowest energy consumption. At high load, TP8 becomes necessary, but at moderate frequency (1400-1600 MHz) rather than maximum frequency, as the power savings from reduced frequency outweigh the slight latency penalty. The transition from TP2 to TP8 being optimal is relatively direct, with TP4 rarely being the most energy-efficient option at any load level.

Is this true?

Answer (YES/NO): NO